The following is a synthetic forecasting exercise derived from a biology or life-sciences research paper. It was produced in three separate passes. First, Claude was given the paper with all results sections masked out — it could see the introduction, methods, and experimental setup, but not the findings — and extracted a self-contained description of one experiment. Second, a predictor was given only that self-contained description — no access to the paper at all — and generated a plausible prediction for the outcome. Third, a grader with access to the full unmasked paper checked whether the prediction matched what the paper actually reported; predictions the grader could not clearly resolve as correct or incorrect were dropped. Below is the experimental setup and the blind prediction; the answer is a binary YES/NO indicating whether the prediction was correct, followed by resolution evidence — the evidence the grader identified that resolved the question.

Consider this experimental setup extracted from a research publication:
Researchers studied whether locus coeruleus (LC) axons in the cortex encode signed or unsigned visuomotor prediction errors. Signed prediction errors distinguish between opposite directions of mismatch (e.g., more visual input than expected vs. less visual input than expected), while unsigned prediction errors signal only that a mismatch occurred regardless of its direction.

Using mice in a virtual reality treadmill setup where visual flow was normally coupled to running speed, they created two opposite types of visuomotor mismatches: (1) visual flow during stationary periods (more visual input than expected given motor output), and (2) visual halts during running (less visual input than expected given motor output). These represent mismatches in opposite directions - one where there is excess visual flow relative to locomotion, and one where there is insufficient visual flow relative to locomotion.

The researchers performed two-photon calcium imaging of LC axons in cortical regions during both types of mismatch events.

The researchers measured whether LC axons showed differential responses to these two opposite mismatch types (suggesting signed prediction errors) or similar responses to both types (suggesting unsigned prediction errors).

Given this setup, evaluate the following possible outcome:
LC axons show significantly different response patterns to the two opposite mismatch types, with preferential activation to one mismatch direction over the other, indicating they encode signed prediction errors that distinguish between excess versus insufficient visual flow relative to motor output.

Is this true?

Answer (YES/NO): NO